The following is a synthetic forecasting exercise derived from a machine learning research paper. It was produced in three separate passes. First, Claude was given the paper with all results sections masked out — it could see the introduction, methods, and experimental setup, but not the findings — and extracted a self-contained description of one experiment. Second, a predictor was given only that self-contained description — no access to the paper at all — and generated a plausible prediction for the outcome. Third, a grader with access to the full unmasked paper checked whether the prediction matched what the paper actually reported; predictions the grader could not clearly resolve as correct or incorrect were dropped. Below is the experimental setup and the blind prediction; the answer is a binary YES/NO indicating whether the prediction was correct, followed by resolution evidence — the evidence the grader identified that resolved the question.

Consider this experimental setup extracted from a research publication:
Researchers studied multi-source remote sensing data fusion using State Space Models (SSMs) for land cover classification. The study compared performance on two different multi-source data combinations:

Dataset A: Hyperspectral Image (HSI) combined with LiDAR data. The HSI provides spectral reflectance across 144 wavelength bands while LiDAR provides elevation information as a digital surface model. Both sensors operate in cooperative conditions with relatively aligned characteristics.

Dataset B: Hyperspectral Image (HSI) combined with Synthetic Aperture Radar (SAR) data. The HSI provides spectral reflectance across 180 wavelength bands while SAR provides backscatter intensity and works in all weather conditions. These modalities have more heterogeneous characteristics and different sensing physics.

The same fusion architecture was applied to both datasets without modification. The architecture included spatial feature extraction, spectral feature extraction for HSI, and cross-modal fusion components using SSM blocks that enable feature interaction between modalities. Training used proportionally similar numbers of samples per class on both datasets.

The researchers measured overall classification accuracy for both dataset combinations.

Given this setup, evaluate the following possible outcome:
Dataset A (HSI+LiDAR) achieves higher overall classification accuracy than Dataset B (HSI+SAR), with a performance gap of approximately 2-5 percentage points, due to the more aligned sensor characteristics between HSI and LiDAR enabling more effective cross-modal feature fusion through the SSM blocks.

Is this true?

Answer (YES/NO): NO